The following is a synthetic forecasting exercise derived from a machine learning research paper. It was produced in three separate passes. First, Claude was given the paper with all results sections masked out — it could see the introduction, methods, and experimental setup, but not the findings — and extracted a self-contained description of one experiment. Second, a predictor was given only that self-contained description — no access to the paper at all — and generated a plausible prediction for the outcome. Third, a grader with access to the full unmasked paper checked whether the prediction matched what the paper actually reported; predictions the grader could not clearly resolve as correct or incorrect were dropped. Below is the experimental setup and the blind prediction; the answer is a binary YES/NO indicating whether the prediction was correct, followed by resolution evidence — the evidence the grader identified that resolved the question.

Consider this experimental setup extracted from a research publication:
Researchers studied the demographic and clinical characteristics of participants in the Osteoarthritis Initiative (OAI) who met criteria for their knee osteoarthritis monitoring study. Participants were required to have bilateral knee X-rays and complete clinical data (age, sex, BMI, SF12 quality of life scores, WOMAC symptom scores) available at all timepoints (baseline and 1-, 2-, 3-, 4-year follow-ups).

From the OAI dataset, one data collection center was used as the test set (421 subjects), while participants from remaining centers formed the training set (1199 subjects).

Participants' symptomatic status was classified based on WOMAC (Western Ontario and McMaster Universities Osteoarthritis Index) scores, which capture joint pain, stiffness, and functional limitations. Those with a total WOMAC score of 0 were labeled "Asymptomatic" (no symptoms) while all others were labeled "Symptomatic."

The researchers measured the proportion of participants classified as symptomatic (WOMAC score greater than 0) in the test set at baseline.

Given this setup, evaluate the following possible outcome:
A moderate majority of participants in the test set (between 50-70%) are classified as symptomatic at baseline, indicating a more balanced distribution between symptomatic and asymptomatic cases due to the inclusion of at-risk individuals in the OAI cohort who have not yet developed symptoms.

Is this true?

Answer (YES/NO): NO